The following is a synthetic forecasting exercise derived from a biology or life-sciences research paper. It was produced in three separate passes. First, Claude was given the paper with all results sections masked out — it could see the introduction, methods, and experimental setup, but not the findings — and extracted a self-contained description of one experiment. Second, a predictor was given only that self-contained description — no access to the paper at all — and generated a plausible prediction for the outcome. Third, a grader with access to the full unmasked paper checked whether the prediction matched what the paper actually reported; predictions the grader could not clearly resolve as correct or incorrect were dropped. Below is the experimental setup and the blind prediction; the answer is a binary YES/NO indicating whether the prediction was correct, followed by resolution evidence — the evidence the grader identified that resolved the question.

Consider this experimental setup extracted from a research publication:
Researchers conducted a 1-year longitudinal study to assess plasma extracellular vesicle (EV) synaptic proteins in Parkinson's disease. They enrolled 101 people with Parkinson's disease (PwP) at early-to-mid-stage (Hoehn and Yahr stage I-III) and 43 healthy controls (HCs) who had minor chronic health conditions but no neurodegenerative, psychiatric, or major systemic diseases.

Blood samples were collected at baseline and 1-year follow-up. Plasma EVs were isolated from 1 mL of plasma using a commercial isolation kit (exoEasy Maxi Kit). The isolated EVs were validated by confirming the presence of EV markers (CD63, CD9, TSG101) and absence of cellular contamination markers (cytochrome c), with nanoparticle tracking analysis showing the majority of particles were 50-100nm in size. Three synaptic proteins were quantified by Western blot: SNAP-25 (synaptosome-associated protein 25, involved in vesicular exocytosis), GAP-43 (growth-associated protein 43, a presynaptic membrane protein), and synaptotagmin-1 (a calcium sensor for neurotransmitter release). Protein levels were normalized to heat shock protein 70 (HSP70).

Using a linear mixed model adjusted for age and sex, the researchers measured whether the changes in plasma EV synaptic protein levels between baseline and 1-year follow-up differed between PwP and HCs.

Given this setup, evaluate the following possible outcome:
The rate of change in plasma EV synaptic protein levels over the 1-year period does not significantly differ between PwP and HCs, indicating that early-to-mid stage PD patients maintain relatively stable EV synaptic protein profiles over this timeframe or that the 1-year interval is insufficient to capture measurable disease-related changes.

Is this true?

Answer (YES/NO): YES